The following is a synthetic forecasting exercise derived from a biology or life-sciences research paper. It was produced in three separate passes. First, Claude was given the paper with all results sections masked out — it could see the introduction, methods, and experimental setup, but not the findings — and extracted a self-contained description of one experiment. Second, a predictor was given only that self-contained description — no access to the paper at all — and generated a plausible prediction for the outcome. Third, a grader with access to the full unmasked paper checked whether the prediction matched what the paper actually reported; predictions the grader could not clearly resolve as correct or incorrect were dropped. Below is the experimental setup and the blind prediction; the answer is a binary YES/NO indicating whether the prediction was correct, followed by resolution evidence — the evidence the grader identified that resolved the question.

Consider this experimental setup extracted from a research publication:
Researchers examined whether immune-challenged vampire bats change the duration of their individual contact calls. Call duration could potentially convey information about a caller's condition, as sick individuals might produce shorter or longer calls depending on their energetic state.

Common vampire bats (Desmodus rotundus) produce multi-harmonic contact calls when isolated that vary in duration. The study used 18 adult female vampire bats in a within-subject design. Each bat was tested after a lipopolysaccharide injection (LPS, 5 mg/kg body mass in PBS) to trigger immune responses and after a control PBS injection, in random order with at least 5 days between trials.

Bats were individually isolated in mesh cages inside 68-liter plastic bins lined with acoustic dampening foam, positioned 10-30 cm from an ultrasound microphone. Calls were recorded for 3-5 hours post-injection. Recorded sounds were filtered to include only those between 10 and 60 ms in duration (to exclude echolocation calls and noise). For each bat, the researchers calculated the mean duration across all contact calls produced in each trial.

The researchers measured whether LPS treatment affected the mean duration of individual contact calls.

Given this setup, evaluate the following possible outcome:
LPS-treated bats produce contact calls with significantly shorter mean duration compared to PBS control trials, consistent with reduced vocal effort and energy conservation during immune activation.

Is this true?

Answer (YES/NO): NO